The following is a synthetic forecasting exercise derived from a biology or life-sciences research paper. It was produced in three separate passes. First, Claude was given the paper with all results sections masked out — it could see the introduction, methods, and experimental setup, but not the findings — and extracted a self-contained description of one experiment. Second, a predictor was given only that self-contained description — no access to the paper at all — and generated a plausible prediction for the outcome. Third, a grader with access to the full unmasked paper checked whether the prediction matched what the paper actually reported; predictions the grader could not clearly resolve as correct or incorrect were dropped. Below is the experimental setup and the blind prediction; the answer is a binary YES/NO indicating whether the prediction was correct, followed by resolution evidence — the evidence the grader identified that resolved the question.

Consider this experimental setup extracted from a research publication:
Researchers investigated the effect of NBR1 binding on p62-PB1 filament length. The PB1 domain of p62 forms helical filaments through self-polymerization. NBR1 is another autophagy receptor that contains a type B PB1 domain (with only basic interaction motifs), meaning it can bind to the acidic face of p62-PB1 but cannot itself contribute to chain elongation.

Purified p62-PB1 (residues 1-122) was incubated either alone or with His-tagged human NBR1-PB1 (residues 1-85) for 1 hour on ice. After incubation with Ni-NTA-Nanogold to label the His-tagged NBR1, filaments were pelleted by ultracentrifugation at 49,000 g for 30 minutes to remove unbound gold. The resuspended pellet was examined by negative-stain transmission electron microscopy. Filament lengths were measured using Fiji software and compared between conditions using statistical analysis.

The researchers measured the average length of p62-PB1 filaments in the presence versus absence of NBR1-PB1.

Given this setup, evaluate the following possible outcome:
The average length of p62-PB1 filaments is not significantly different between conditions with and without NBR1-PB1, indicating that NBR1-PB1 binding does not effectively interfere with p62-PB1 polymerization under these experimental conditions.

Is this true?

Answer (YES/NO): NO